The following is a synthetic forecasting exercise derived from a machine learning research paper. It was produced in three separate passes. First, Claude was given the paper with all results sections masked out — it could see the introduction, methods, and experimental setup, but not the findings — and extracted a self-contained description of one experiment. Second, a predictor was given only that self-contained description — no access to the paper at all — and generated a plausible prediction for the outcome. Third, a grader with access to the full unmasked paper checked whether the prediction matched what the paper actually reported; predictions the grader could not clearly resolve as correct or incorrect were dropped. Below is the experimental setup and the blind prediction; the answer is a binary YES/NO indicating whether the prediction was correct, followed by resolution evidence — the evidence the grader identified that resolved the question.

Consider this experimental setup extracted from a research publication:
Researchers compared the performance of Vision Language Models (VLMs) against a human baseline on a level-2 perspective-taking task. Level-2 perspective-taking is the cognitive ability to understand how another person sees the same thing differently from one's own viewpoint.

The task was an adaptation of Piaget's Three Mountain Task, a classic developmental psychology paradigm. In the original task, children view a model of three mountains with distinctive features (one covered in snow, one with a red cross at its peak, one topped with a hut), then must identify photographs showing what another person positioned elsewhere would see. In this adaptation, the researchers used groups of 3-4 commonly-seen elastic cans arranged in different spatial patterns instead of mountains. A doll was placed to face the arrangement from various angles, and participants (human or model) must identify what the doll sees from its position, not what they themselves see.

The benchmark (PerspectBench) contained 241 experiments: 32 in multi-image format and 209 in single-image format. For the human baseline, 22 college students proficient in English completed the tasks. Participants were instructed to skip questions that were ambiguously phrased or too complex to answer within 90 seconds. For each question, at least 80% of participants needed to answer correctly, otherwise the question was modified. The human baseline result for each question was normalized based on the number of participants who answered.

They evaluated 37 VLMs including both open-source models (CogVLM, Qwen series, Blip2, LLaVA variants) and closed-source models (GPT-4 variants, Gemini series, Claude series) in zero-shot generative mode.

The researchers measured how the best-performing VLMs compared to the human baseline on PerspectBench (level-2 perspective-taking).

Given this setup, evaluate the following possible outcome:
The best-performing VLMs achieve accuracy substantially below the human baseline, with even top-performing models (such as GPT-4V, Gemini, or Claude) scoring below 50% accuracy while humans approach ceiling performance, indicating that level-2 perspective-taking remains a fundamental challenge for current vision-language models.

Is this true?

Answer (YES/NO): YES